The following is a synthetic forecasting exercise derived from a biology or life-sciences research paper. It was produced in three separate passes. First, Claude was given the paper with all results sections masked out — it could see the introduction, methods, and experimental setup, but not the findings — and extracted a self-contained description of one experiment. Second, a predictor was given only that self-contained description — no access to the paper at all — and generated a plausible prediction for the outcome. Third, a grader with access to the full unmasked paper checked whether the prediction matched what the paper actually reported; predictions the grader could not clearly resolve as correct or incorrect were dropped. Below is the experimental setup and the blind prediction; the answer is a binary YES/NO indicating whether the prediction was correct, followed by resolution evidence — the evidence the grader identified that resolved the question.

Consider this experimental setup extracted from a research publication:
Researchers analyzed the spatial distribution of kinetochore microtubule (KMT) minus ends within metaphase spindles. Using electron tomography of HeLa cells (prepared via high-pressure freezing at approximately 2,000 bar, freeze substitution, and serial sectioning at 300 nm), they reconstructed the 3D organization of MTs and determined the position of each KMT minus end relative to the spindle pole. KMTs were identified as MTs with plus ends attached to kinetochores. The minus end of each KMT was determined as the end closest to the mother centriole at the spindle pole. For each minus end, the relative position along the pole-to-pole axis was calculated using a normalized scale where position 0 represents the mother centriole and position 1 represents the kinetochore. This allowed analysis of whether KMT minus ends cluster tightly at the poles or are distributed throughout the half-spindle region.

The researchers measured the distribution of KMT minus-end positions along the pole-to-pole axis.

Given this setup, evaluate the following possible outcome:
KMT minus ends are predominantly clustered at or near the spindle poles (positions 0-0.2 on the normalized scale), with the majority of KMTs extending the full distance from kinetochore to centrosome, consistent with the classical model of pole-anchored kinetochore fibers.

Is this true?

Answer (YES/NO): NO